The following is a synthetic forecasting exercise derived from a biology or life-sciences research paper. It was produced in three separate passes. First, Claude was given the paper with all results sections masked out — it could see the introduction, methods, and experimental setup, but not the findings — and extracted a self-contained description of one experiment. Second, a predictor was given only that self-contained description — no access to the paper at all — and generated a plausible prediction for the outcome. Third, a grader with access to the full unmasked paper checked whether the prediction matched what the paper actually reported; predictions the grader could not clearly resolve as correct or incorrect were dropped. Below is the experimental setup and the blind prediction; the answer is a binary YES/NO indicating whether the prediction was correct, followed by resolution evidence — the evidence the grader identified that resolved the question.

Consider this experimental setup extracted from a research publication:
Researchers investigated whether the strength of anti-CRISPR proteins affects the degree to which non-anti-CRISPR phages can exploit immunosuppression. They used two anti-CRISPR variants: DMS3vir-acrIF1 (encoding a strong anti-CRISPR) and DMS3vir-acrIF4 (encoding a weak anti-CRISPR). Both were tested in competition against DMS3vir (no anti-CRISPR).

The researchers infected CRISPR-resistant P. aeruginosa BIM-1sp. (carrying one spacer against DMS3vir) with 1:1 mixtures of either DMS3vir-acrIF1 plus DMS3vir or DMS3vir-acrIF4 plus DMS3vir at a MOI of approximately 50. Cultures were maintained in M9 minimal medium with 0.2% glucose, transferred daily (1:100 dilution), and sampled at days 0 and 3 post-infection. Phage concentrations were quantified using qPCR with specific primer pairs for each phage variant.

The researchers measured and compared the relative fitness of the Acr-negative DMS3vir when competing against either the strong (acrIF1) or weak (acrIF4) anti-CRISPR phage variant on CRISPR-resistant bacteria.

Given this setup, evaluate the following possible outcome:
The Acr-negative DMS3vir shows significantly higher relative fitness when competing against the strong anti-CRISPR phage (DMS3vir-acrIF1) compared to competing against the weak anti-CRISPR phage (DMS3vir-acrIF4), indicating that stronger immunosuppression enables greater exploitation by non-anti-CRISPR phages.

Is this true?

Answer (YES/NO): YES